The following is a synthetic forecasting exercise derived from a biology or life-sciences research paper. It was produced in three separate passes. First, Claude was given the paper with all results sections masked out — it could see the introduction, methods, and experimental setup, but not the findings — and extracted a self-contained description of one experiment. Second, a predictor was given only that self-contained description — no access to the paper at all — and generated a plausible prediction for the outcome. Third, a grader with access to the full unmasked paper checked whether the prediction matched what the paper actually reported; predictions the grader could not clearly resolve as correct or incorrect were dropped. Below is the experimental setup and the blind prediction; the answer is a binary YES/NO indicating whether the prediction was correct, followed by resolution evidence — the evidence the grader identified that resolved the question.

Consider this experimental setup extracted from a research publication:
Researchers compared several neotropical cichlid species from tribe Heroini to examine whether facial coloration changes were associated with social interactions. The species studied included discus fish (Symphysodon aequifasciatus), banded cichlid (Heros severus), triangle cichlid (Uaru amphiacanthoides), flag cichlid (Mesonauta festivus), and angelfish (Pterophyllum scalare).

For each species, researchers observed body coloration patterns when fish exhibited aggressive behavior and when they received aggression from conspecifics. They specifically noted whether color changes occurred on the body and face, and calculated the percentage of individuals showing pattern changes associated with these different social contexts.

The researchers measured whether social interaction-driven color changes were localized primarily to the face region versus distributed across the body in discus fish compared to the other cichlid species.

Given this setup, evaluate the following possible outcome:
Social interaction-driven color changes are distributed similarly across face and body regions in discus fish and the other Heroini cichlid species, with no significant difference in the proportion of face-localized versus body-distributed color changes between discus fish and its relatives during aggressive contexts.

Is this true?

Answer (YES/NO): NO